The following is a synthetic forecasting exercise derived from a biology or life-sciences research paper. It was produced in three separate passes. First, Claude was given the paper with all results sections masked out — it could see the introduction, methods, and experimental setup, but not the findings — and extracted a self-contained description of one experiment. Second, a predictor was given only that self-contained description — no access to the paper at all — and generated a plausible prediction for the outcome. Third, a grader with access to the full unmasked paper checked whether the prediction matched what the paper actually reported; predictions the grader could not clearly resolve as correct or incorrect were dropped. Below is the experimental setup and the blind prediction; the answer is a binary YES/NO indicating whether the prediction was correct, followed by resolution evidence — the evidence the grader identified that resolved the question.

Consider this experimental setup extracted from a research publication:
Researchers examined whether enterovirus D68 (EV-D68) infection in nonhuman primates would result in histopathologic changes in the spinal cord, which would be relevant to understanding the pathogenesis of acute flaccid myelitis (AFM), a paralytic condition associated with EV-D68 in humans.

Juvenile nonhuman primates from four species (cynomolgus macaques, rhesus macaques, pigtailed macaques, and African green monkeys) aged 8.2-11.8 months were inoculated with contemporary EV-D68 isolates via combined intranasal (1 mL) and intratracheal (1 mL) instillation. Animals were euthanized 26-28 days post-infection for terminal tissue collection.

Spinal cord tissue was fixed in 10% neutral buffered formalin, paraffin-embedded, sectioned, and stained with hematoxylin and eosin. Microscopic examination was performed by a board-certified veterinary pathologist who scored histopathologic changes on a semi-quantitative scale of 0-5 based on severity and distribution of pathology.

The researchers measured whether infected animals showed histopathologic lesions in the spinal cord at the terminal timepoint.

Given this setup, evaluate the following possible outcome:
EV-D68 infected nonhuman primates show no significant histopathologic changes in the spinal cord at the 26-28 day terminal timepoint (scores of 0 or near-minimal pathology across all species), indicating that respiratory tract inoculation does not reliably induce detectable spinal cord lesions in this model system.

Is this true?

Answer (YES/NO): YES